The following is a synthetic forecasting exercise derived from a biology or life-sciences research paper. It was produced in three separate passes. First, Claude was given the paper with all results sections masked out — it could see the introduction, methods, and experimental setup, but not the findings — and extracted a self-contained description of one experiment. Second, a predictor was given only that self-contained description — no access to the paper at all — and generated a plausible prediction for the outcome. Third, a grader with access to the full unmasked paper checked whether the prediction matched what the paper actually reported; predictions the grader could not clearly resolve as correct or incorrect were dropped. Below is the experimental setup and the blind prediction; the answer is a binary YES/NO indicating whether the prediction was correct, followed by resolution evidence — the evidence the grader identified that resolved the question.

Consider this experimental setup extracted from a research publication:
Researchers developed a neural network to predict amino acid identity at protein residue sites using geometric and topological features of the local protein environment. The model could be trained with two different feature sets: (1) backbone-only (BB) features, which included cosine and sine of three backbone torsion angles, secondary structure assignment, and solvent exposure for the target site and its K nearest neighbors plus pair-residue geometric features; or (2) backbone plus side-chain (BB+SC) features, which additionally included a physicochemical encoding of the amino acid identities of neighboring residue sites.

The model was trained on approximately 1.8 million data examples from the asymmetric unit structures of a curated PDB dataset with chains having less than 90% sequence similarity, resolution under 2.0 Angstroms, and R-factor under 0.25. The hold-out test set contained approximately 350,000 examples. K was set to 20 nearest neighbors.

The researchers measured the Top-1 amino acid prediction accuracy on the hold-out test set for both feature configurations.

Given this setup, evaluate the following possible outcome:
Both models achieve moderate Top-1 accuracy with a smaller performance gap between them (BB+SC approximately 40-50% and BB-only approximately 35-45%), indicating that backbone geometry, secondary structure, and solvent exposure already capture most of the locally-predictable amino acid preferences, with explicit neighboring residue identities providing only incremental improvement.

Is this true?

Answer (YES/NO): NO